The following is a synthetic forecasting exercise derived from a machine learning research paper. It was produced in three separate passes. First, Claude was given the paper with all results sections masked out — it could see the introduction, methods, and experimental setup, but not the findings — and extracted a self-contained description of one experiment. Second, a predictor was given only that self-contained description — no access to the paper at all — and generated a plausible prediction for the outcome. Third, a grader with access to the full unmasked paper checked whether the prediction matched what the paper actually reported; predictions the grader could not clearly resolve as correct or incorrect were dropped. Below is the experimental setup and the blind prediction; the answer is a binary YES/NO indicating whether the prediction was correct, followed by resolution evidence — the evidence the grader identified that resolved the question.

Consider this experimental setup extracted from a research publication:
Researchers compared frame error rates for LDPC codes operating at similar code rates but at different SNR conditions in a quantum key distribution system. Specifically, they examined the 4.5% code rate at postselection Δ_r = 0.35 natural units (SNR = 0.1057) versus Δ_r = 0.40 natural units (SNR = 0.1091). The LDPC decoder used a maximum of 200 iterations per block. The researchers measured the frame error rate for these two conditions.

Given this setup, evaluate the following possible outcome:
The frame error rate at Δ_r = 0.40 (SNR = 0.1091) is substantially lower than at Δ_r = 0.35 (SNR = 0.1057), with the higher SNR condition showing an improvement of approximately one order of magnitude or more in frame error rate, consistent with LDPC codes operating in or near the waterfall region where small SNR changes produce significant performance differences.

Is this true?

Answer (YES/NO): YES